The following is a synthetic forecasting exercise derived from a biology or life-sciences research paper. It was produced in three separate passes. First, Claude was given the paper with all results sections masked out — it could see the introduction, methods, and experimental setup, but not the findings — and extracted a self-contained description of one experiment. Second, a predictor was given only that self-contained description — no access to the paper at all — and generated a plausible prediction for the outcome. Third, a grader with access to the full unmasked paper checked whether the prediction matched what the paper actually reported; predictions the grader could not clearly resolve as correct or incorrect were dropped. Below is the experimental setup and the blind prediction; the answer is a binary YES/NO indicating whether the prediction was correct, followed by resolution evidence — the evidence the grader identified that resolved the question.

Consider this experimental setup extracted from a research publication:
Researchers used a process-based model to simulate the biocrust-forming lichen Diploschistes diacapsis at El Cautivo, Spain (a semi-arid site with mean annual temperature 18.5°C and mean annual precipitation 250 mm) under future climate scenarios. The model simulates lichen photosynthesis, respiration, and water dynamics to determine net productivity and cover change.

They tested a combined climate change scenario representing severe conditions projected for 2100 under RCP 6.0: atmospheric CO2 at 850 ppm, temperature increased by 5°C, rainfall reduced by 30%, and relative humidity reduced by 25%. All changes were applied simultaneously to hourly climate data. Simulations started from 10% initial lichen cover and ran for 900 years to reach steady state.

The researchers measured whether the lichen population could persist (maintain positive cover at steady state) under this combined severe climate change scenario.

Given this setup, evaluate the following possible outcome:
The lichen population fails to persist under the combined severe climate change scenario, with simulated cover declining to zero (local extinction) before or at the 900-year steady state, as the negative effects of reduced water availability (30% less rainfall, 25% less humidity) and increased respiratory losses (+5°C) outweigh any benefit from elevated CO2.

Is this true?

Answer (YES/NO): NO